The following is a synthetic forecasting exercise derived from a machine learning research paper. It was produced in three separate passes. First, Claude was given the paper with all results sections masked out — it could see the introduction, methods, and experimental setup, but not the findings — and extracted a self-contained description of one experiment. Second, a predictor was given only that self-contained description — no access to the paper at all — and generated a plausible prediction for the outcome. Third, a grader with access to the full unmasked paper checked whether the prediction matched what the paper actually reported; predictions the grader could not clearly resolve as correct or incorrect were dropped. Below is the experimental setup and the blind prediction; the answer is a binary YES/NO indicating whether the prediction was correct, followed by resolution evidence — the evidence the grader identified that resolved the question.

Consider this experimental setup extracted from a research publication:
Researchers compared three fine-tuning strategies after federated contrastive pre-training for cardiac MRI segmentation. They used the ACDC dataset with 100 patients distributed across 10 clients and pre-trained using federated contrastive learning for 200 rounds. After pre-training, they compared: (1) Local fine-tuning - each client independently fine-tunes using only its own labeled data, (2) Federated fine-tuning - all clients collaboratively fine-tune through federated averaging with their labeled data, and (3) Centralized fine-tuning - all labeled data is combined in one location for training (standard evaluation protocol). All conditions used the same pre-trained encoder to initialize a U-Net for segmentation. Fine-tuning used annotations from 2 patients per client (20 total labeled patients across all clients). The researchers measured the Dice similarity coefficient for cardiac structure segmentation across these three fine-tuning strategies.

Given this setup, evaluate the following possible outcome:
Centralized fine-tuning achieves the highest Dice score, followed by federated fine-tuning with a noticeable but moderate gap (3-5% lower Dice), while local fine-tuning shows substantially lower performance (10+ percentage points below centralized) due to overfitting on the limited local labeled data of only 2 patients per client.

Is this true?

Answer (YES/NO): NO